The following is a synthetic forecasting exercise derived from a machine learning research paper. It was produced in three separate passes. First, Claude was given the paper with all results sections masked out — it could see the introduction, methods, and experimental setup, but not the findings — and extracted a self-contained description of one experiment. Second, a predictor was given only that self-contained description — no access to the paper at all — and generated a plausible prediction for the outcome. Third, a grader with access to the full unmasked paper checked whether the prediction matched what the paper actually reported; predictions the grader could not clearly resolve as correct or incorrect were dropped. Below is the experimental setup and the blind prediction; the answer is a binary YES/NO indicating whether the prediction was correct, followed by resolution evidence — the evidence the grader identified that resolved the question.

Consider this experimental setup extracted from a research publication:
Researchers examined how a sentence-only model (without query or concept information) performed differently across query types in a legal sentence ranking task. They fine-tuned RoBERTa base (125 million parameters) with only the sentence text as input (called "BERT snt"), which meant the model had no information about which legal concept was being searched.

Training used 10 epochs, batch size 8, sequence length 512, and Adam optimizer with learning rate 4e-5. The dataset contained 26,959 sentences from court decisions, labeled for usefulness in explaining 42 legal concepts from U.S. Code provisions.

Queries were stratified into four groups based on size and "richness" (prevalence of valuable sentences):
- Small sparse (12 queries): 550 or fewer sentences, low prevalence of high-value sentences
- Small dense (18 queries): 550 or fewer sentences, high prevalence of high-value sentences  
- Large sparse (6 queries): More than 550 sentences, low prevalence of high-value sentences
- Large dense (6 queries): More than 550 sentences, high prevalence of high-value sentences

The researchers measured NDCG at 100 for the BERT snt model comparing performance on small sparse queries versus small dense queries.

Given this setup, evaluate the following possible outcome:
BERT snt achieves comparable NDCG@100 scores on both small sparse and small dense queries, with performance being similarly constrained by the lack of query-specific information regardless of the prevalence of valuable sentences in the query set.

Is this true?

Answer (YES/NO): NO